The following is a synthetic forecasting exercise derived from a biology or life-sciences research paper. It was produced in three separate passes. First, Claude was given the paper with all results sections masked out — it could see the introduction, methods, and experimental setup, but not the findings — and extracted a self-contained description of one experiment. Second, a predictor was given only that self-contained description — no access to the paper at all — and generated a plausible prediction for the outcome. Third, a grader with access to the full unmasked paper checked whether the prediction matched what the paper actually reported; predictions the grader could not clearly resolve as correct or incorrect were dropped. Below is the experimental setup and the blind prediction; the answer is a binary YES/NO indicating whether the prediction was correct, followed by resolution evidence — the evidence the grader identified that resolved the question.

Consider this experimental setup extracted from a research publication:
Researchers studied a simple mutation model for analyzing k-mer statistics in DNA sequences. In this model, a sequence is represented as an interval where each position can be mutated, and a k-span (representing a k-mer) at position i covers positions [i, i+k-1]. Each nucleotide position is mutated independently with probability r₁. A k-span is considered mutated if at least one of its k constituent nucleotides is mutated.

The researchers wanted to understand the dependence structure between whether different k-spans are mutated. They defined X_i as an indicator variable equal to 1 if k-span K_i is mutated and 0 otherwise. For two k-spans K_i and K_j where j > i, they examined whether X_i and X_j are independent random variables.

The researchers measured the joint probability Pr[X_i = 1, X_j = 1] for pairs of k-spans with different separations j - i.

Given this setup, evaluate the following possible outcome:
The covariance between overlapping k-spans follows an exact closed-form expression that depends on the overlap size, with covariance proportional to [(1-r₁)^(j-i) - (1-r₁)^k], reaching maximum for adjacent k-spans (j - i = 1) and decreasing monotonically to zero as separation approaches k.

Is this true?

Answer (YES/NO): YES